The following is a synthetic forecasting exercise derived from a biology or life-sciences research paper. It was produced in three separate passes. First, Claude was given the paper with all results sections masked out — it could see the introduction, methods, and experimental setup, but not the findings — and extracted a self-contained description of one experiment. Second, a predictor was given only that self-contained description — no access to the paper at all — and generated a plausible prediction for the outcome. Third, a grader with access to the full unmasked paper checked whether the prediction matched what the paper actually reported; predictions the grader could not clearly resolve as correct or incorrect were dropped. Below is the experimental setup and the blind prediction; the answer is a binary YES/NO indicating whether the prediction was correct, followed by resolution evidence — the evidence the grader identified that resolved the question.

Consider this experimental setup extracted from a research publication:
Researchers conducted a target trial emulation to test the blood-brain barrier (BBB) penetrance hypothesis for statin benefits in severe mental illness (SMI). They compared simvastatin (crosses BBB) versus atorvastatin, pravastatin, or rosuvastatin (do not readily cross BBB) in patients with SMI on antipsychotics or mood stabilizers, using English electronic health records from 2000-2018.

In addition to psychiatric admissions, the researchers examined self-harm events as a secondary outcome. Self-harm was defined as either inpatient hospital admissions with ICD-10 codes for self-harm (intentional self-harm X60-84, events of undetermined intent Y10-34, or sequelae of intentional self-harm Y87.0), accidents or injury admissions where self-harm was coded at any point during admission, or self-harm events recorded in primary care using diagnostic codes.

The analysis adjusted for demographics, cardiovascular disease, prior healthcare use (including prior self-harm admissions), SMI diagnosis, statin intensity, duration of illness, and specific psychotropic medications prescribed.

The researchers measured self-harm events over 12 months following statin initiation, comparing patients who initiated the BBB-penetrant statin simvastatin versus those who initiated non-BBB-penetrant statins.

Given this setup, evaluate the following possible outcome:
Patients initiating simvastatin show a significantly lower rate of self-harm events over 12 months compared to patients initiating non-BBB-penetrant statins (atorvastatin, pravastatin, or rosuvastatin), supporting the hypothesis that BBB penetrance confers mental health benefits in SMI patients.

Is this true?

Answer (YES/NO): NO